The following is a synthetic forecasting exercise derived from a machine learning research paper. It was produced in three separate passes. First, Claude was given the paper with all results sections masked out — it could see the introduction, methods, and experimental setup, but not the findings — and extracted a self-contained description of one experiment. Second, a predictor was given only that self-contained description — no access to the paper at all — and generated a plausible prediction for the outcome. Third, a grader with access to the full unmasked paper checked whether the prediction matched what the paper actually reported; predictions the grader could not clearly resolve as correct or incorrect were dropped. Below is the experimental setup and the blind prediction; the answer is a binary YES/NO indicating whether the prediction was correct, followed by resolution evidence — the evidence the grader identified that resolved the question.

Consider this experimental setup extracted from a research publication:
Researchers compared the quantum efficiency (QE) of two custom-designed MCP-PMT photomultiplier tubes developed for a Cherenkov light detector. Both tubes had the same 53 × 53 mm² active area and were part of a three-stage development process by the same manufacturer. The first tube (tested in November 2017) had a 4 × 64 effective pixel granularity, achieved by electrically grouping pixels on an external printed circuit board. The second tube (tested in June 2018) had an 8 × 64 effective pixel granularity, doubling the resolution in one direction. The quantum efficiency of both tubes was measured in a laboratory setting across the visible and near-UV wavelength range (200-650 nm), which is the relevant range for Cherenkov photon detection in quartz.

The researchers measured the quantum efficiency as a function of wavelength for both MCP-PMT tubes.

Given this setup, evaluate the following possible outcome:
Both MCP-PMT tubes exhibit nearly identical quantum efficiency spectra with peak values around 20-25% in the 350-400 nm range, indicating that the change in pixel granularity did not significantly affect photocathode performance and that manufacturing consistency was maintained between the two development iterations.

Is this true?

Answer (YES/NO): NO